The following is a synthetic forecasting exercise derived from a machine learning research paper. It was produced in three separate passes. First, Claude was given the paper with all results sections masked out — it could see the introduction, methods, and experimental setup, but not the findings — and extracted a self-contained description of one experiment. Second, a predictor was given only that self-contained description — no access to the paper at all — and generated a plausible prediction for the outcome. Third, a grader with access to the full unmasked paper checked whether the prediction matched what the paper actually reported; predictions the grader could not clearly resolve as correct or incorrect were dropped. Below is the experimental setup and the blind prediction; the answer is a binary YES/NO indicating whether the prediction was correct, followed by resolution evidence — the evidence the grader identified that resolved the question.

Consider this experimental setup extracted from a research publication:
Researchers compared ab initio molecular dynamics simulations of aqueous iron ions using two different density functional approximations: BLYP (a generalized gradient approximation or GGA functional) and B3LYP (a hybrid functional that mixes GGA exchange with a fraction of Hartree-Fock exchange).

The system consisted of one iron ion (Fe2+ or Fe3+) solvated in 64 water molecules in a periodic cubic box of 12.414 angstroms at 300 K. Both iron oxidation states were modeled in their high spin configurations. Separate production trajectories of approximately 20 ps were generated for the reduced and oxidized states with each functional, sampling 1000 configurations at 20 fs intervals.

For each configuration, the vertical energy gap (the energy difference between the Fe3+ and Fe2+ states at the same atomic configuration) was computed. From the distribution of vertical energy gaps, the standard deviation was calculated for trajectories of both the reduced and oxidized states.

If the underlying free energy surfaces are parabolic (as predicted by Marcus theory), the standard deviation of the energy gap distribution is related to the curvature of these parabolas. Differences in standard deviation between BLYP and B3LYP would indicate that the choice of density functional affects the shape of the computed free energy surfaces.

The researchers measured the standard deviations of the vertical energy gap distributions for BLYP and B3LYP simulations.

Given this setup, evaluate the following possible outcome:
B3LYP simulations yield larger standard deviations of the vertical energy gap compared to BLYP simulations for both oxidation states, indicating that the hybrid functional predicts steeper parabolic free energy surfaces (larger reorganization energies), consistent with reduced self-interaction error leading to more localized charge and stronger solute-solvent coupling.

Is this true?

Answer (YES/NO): NO